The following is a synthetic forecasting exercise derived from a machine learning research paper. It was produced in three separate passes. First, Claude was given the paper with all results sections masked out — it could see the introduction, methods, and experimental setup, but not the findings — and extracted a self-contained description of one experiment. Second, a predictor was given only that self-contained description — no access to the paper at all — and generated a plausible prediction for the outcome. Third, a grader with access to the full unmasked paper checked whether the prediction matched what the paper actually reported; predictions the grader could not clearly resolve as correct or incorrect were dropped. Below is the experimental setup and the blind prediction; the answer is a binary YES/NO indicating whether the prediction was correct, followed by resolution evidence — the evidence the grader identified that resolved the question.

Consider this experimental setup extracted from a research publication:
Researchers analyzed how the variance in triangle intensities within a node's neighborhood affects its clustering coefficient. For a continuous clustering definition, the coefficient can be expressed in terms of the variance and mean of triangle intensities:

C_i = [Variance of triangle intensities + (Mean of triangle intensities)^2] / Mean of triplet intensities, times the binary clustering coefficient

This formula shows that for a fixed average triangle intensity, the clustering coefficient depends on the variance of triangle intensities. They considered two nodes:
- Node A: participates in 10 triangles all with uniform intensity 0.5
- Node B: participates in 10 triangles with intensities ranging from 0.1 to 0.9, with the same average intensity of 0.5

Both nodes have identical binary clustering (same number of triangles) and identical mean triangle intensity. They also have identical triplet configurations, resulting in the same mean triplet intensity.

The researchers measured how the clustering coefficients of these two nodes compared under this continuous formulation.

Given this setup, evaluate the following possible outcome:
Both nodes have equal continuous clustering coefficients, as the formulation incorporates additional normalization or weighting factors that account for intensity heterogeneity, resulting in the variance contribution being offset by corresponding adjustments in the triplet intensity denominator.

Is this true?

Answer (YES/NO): NO